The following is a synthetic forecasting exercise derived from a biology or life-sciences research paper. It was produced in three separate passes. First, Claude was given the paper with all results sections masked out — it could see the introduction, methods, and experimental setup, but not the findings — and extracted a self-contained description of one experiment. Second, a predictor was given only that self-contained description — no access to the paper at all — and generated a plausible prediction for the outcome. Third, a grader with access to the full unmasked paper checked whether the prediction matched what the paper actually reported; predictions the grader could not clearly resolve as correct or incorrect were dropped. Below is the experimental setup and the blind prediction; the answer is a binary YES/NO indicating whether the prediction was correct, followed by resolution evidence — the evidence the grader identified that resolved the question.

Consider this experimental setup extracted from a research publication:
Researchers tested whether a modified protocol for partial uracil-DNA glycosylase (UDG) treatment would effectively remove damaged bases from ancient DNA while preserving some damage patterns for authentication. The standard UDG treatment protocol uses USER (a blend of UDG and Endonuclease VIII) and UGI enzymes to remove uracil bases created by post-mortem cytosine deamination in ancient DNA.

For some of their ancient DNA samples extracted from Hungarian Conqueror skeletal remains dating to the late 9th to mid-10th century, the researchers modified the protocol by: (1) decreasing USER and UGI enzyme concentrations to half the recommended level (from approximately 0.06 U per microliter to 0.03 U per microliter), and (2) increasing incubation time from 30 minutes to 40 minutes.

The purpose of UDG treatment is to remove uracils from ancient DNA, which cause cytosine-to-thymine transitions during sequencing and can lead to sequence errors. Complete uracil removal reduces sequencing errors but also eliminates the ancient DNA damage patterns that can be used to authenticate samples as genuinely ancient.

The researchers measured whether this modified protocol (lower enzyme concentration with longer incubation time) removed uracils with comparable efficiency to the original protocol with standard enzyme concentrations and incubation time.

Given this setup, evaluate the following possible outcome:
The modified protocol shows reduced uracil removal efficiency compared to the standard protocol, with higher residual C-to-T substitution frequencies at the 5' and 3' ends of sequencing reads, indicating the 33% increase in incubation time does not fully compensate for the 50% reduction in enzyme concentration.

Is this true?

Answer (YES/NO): NO